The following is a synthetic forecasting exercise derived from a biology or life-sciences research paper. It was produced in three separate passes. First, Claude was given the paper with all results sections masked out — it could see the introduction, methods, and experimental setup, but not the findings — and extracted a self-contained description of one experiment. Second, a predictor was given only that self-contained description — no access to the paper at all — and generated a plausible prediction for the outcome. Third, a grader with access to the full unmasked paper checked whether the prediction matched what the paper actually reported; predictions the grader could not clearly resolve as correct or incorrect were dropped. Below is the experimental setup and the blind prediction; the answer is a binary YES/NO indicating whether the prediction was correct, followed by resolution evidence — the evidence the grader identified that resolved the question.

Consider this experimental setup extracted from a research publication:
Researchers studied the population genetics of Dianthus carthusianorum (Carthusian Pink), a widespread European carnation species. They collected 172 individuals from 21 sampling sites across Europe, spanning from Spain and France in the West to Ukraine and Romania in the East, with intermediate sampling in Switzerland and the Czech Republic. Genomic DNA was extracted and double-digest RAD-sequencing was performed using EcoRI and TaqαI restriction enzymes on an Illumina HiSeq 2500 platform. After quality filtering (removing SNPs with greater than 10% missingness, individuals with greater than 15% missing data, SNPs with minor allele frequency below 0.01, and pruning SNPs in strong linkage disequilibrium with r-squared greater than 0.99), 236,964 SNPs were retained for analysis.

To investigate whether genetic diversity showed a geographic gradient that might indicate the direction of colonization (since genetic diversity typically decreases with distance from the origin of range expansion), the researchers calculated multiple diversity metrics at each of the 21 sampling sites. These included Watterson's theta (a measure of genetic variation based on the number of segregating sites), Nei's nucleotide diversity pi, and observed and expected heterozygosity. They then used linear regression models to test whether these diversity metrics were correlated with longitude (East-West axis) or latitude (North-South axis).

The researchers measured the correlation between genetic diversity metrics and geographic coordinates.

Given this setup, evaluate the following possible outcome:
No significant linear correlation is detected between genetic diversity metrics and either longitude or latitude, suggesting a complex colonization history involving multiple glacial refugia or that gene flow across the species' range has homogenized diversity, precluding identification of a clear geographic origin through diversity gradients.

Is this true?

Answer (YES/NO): NO